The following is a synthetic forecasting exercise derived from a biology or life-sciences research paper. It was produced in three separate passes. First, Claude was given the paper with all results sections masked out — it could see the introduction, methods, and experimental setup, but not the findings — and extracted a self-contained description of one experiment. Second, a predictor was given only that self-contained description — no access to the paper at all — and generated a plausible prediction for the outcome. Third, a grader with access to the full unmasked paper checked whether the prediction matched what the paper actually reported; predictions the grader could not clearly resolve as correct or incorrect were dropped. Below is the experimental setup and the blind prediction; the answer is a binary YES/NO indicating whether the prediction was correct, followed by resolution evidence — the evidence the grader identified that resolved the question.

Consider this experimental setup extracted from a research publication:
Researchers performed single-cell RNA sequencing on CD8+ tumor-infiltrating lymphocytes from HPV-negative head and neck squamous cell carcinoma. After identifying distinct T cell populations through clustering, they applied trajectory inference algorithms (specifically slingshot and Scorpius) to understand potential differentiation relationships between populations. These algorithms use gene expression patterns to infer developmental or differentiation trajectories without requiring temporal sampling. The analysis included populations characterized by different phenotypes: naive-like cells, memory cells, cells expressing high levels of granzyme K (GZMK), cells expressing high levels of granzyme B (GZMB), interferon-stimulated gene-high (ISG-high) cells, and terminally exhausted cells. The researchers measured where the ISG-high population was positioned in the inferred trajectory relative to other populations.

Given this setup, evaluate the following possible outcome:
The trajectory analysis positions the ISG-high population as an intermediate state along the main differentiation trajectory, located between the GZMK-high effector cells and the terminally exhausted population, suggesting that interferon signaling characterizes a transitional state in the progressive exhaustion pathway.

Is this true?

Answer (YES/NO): NO